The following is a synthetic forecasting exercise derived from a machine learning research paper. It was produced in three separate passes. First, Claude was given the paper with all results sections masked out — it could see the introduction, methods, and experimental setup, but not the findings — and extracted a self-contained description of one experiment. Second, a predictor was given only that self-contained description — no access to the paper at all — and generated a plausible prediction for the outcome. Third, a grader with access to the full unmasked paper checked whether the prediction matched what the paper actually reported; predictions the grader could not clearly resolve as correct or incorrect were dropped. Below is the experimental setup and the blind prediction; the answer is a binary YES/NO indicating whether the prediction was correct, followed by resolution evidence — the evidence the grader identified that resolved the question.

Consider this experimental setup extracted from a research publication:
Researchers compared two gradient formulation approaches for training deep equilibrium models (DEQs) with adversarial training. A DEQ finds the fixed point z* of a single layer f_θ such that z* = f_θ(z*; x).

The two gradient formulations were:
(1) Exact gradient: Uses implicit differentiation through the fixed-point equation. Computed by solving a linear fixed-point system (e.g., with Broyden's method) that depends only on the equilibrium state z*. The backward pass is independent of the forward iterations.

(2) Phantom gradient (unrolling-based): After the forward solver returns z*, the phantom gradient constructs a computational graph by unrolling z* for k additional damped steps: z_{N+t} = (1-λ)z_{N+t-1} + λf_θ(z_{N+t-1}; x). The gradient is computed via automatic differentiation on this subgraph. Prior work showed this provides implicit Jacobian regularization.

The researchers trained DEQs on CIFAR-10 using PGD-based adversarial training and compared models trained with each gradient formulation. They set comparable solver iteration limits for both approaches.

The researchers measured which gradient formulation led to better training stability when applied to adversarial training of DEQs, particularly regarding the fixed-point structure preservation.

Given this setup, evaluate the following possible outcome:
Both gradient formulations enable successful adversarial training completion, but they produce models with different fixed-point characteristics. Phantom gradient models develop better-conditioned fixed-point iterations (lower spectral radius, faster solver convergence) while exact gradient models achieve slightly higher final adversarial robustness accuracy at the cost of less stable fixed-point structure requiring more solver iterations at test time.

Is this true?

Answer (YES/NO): NO